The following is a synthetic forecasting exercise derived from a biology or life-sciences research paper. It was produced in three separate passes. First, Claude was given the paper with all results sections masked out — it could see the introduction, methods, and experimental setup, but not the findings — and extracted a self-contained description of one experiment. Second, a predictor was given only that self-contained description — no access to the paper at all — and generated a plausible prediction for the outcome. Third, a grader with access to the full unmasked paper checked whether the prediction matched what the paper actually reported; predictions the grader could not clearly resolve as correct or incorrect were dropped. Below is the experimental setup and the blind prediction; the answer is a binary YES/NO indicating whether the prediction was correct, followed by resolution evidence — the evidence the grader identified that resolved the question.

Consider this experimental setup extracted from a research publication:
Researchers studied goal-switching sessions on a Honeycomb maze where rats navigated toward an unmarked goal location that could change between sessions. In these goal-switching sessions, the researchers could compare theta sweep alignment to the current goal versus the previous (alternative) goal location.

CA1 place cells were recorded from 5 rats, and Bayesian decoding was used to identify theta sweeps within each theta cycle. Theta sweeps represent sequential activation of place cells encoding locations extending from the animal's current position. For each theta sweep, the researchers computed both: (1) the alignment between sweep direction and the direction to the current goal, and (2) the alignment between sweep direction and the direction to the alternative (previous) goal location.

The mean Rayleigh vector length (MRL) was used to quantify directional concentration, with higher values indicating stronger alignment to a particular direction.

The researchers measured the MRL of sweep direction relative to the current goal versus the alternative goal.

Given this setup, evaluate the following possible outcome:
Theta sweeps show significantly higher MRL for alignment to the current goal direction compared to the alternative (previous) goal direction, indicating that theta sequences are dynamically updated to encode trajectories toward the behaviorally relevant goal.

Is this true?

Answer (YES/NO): YES